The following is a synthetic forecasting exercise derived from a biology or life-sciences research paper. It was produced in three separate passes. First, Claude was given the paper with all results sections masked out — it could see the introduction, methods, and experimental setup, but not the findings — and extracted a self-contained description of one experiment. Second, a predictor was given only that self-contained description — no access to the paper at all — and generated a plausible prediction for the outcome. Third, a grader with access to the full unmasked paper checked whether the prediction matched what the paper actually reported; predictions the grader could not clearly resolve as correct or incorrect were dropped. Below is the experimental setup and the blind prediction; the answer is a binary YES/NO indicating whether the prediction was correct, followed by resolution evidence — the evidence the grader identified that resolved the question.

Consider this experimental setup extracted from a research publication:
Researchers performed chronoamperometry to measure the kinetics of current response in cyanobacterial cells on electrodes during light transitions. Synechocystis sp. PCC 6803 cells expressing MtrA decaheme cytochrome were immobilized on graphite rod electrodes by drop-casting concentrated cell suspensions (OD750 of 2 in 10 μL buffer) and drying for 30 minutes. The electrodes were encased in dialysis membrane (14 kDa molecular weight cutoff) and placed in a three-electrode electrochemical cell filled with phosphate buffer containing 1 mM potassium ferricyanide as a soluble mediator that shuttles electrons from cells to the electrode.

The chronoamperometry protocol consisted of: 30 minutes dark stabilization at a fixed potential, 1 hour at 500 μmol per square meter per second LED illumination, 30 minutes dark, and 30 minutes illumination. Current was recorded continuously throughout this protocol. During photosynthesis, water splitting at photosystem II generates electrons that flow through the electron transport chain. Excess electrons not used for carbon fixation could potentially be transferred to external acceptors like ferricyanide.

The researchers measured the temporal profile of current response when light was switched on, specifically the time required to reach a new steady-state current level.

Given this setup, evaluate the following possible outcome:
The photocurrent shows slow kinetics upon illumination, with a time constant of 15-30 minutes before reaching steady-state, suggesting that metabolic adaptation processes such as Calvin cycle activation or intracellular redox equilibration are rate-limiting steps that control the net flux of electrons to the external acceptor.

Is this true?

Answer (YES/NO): NO